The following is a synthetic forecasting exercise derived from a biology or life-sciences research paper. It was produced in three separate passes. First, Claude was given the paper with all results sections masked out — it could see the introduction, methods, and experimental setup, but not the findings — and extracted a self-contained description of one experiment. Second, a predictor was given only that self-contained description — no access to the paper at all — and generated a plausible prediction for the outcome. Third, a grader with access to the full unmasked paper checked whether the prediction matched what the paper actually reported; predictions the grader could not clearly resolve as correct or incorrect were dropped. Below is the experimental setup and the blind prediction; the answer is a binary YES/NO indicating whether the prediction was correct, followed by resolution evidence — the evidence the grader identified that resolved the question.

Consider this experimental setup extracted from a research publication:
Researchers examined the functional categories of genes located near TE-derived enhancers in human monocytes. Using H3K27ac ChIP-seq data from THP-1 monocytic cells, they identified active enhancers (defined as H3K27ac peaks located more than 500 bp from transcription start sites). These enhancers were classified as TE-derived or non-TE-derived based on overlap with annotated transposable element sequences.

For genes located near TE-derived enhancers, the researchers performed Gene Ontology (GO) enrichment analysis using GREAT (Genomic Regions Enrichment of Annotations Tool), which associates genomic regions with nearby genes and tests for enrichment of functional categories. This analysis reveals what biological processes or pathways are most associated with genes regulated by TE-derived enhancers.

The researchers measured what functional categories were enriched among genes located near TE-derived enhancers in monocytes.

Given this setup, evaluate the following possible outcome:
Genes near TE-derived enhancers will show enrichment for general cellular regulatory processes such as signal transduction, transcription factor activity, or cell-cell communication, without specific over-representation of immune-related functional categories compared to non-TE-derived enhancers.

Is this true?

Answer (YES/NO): NO